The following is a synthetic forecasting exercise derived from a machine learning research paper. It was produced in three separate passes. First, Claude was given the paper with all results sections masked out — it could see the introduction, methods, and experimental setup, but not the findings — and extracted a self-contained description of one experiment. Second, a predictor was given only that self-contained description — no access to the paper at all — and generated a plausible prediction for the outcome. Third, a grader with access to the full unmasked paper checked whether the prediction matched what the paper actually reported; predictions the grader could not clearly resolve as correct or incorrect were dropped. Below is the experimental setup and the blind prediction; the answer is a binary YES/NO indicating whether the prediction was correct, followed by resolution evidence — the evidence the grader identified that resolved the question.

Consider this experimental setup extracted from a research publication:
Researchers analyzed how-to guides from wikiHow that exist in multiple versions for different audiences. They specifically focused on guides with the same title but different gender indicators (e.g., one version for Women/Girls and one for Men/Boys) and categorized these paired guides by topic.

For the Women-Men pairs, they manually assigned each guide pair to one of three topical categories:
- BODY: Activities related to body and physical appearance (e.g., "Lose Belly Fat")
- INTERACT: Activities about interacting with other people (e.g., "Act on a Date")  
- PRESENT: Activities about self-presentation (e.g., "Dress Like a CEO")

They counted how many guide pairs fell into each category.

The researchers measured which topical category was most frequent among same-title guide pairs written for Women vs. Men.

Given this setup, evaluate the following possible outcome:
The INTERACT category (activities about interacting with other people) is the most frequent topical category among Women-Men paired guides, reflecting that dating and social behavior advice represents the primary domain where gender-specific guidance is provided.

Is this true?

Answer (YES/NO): NO